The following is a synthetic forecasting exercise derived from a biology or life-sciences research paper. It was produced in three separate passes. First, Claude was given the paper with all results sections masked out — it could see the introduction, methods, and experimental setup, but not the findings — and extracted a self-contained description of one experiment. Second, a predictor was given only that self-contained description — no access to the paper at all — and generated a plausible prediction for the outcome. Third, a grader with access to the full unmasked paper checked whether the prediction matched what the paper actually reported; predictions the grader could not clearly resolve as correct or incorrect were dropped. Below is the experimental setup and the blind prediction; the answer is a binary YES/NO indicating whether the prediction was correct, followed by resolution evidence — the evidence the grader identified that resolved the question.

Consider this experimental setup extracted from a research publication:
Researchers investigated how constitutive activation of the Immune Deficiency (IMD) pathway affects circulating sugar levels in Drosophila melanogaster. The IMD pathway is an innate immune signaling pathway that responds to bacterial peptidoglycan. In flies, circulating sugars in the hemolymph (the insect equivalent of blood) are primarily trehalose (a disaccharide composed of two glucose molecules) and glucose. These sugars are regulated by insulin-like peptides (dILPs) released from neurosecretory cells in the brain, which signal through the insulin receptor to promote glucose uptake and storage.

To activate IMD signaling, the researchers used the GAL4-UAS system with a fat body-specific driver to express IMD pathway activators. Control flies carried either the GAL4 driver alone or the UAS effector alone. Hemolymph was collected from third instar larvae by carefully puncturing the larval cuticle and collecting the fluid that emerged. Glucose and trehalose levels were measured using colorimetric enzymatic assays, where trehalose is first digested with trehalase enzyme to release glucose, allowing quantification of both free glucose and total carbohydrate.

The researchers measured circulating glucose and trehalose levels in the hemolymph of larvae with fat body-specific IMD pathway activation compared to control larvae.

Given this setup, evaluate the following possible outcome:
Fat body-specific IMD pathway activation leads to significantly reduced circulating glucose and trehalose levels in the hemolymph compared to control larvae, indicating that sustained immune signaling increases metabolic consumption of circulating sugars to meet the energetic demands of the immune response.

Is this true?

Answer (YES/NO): NO